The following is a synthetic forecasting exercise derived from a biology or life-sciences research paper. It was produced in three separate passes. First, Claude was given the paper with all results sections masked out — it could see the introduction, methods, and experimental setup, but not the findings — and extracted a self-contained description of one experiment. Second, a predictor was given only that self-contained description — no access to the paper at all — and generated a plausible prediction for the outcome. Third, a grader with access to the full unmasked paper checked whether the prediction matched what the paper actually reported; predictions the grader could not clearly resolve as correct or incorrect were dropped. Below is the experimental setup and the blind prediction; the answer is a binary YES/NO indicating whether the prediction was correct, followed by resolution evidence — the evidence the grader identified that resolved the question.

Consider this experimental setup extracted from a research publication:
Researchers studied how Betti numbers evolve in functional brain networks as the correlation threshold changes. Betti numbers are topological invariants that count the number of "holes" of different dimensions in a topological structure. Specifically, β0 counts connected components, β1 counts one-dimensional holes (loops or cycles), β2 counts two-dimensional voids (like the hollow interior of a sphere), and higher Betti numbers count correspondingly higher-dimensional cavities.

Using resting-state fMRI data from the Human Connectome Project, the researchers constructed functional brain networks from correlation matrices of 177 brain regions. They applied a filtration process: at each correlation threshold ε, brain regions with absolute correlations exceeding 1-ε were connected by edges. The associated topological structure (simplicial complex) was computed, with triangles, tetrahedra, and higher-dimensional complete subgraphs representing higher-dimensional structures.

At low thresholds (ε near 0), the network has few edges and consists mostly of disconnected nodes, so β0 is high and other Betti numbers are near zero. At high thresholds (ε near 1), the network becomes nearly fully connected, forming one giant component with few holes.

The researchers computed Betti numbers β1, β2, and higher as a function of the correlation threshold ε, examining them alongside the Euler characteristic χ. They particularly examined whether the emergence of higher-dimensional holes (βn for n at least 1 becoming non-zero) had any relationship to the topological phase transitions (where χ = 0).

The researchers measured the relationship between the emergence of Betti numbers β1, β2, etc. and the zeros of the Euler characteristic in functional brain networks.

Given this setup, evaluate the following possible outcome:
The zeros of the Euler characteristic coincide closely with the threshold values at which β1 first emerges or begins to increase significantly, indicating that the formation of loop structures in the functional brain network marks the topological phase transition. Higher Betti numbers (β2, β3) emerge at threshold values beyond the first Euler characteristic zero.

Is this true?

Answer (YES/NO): NO